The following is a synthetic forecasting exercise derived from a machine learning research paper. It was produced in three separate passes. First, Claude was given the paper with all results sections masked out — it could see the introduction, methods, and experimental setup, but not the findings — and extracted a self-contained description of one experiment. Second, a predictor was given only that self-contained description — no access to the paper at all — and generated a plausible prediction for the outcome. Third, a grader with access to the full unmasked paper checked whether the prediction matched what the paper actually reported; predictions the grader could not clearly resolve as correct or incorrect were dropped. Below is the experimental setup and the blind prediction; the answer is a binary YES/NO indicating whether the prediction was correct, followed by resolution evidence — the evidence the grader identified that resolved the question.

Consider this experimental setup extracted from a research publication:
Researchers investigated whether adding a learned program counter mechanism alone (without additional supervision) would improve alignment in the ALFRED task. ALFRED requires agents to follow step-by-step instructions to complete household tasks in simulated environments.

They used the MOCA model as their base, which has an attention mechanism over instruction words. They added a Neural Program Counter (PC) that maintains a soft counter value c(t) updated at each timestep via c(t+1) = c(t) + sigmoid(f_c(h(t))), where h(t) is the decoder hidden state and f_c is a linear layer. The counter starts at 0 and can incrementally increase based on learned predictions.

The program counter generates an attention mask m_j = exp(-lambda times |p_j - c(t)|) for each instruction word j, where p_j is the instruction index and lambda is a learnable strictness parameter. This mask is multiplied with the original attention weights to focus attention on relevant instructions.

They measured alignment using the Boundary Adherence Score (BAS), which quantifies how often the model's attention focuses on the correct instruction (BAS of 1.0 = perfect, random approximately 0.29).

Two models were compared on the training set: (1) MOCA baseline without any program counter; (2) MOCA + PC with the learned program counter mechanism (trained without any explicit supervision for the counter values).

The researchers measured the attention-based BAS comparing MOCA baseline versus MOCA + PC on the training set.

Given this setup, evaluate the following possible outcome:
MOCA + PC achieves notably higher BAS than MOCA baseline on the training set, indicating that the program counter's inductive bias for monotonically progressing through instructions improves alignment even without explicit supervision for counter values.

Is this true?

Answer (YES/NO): NO